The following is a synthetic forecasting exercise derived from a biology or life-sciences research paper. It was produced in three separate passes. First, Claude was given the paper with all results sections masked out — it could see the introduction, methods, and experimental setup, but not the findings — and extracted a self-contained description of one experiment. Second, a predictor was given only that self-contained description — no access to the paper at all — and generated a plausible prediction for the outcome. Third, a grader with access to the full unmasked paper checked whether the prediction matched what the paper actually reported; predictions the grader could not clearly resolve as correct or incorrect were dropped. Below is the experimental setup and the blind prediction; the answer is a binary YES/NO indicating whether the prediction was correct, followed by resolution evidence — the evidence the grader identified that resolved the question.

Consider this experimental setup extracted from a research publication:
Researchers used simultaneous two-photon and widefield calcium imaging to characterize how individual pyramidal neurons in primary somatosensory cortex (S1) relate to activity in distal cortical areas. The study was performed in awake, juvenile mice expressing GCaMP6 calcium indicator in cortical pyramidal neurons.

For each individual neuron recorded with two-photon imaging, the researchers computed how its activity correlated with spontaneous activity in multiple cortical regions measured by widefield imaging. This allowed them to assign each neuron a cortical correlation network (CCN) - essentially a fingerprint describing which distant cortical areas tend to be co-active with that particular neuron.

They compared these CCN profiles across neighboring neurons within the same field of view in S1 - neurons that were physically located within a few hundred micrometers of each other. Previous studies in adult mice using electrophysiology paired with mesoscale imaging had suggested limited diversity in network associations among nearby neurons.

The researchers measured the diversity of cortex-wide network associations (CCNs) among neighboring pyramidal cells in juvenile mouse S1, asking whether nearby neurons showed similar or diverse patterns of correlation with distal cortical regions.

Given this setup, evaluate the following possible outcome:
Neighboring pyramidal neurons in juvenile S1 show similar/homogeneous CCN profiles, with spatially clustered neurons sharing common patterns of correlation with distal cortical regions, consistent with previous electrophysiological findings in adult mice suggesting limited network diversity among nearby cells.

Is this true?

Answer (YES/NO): NO